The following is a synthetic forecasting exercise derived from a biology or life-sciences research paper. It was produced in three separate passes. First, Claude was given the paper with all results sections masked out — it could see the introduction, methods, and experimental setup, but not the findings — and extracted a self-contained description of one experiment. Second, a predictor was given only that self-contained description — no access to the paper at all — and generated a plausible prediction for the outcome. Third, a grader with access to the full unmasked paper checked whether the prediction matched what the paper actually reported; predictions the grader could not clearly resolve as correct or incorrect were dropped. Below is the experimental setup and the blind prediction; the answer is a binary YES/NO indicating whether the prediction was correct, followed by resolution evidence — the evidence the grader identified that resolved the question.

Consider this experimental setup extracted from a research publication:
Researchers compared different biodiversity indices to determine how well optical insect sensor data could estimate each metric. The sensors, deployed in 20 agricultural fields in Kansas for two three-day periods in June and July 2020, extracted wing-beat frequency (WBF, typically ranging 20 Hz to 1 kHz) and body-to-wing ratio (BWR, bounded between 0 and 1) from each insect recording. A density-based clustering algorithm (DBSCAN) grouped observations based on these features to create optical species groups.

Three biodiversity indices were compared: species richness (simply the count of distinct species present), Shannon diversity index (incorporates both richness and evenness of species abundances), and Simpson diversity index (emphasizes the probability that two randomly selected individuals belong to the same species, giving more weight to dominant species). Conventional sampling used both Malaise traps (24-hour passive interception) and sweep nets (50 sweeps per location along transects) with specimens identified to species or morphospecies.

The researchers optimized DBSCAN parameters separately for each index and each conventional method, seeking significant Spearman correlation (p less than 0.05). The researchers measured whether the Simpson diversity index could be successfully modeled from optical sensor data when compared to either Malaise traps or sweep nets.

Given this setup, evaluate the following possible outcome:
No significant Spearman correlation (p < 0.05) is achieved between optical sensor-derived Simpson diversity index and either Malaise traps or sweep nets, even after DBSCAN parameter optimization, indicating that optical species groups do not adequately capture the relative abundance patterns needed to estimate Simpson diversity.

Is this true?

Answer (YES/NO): YES